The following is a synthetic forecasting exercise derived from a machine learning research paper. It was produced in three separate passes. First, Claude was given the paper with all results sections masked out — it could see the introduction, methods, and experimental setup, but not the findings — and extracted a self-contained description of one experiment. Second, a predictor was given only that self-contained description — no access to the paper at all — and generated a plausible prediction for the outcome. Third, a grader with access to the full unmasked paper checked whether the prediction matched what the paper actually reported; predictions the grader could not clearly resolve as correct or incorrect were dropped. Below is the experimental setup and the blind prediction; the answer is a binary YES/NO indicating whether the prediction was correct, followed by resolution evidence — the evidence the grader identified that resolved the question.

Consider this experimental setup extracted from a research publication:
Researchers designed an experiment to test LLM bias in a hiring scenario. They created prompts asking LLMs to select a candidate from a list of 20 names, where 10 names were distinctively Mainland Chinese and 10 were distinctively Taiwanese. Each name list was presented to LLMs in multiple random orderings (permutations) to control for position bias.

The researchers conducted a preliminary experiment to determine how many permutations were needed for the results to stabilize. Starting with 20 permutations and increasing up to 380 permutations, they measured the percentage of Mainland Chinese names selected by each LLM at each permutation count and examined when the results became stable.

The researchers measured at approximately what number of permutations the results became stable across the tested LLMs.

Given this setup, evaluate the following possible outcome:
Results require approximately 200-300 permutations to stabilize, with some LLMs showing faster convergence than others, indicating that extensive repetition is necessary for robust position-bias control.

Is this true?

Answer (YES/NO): NO